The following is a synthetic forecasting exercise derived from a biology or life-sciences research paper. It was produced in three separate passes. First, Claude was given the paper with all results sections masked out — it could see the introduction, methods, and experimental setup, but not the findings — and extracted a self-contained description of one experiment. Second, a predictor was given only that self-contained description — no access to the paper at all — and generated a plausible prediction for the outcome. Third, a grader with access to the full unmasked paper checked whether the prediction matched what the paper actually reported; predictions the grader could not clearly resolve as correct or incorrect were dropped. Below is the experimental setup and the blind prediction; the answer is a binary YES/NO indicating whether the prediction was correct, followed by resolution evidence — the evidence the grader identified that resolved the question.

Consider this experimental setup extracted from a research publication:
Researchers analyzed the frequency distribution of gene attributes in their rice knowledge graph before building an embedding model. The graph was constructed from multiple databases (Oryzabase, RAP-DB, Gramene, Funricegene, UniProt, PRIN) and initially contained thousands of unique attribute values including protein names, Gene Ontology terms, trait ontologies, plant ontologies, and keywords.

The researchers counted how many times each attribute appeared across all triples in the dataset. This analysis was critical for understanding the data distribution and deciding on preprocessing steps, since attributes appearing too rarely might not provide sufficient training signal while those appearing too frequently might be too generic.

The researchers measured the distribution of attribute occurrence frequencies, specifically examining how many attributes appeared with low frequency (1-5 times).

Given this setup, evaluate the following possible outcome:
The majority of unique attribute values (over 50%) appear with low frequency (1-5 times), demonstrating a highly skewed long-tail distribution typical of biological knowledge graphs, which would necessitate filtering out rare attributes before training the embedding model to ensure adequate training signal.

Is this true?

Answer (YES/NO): YES